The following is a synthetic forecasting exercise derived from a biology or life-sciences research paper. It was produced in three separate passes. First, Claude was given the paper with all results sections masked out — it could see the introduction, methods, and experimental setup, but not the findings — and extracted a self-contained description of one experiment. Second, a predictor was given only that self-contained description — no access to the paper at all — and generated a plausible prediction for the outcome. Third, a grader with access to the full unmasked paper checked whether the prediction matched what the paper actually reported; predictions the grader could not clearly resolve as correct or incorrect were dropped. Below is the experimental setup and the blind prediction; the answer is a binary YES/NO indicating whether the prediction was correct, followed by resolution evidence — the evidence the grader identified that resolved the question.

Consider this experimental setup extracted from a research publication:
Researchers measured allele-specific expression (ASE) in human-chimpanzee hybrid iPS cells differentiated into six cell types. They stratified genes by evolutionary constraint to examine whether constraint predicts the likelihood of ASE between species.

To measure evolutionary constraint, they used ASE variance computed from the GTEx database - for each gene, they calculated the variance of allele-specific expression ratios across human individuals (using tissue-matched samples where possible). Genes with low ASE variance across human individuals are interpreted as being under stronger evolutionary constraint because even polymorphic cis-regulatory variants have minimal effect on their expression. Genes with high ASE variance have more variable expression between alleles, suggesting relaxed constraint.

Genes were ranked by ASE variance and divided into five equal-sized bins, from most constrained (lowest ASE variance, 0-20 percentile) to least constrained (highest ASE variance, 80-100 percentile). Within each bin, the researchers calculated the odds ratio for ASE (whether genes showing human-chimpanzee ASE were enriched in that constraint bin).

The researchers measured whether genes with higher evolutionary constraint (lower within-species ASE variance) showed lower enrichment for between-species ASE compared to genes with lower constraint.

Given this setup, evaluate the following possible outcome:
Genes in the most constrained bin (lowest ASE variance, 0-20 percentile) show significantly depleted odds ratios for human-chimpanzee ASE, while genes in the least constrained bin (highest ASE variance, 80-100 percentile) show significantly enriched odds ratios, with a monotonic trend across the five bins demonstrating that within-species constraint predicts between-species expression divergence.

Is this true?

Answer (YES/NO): NO